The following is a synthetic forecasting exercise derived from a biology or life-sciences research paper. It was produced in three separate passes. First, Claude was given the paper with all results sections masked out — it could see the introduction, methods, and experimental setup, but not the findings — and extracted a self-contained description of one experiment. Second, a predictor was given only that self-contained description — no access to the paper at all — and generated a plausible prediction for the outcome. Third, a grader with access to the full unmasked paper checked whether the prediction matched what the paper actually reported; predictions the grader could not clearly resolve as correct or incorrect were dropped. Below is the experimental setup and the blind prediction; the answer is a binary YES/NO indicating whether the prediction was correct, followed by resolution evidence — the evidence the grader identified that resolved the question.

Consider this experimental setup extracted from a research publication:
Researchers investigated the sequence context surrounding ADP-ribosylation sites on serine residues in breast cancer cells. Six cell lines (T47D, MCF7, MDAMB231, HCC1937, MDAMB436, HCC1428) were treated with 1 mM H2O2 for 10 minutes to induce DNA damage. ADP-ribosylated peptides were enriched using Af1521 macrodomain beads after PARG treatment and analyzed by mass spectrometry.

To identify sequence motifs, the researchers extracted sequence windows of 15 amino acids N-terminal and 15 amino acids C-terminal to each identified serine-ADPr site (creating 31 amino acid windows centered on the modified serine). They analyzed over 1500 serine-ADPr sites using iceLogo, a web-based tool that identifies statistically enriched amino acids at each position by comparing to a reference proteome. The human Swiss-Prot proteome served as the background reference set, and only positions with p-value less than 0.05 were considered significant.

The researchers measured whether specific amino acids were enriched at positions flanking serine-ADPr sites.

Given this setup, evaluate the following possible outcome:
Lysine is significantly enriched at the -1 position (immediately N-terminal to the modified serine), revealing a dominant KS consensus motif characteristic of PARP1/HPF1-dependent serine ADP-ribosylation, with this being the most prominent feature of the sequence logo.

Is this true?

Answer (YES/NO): YES